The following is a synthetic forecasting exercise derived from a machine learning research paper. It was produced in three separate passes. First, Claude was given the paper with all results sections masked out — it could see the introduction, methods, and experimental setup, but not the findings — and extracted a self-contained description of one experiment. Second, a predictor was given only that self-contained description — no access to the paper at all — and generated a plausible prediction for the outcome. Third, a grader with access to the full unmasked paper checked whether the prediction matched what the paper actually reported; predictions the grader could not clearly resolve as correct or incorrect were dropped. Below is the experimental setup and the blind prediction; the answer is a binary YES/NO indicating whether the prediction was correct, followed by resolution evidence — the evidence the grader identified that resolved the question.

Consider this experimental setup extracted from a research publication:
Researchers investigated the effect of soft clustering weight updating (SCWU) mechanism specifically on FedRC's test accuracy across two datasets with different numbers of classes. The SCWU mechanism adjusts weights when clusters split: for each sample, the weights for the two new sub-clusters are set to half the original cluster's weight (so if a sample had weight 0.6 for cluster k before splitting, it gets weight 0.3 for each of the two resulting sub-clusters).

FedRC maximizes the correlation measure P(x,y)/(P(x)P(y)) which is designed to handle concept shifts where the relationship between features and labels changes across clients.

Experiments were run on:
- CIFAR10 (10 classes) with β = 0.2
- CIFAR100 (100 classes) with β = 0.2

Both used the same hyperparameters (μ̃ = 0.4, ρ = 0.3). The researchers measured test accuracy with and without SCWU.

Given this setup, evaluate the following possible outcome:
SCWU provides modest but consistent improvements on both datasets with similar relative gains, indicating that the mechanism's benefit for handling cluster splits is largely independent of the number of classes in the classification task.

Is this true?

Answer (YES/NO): NO